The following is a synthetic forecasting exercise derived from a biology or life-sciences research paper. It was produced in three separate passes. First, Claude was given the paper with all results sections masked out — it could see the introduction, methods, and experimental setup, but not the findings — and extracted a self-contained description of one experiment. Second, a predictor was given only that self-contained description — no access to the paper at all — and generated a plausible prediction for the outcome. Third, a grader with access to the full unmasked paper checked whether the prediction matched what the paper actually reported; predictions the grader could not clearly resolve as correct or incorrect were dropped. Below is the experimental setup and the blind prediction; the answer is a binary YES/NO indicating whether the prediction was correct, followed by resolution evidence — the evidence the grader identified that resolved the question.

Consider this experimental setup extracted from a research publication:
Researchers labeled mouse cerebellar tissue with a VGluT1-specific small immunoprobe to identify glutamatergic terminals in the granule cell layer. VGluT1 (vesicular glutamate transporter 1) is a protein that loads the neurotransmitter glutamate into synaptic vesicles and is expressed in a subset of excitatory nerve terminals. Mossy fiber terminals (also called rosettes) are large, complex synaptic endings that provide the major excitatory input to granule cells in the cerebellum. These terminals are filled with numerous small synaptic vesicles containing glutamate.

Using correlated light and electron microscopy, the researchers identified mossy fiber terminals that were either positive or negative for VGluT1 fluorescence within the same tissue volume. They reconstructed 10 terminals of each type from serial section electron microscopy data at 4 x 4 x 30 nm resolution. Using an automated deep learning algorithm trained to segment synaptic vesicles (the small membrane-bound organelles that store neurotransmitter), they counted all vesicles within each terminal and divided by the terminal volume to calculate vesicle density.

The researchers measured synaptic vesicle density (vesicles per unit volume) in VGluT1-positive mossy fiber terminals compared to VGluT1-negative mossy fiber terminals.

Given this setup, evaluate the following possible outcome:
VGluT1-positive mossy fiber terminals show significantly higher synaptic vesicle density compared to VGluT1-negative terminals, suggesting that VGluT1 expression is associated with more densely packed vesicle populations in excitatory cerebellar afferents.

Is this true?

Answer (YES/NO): NO